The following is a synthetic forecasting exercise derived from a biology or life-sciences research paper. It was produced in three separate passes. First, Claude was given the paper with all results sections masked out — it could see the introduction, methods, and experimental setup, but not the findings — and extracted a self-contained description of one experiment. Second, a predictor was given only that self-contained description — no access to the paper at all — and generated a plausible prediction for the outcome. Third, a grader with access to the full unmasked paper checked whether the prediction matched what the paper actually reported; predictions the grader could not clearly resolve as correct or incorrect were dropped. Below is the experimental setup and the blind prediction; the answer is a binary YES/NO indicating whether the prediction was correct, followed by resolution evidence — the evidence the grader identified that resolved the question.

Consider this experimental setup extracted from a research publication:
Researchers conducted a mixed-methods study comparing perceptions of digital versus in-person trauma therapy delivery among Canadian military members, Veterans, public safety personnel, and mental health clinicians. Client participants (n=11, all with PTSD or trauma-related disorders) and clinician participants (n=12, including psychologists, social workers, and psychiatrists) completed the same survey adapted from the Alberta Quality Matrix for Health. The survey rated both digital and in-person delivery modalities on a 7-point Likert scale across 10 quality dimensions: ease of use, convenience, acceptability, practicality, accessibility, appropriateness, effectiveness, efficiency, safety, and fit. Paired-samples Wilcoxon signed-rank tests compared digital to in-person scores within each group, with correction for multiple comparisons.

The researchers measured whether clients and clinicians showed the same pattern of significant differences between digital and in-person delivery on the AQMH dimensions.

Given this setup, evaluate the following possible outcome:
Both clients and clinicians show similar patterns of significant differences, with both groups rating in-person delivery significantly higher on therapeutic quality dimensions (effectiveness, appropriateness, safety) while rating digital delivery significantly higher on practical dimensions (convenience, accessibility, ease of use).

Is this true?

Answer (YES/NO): NO